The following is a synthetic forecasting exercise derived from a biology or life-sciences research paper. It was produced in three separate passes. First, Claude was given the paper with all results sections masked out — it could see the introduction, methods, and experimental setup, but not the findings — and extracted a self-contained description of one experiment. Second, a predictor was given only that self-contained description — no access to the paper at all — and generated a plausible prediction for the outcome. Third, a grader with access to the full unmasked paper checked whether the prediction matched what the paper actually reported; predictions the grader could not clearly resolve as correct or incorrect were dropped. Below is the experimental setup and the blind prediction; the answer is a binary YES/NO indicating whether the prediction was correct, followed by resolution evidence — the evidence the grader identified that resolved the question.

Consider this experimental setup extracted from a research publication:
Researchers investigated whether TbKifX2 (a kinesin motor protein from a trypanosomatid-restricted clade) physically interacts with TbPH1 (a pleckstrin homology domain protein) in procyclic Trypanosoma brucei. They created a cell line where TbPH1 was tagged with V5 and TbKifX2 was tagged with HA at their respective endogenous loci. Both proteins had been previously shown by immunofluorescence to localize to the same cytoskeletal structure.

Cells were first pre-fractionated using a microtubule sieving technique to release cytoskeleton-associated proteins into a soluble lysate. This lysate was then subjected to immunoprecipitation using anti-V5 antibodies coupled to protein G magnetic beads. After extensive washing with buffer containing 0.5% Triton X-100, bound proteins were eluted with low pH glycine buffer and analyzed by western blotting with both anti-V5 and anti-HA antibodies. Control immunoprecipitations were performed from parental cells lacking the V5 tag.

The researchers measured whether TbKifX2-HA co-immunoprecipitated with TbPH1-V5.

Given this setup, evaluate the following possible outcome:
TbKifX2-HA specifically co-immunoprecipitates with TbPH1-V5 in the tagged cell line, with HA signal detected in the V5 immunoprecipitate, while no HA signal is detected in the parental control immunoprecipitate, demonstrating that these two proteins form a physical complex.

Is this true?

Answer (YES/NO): YES